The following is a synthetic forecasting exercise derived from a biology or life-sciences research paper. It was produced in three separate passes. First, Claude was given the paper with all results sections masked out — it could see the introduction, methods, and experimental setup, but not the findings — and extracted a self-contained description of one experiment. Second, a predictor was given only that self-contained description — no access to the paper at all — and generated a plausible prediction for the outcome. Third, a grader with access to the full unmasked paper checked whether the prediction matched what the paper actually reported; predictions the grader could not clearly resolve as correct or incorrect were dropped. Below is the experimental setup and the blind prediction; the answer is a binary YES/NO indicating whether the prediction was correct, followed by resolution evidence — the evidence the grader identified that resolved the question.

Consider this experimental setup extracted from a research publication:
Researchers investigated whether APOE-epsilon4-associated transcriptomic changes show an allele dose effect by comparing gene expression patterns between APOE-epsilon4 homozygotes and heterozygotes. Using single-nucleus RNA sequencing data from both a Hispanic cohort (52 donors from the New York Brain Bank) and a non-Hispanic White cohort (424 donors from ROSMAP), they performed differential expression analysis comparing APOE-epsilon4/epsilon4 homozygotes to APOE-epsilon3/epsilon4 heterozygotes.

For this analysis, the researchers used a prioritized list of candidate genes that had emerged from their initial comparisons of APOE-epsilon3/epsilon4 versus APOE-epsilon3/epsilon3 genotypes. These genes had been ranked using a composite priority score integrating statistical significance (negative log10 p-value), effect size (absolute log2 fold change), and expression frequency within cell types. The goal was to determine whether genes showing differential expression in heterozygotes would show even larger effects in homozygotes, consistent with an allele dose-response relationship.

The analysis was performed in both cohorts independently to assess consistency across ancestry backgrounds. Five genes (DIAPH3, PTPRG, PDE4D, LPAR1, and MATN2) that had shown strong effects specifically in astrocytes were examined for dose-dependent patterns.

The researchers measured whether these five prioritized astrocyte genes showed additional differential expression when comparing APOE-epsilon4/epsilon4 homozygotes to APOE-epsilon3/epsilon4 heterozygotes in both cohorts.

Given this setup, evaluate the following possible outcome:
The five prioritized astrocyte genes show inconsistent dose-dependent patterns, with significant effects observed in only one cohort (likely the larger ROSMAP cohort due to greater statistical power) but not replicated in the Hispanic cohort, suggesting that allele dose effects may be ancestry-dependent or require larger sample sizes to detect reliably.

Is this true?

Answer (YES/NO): NO